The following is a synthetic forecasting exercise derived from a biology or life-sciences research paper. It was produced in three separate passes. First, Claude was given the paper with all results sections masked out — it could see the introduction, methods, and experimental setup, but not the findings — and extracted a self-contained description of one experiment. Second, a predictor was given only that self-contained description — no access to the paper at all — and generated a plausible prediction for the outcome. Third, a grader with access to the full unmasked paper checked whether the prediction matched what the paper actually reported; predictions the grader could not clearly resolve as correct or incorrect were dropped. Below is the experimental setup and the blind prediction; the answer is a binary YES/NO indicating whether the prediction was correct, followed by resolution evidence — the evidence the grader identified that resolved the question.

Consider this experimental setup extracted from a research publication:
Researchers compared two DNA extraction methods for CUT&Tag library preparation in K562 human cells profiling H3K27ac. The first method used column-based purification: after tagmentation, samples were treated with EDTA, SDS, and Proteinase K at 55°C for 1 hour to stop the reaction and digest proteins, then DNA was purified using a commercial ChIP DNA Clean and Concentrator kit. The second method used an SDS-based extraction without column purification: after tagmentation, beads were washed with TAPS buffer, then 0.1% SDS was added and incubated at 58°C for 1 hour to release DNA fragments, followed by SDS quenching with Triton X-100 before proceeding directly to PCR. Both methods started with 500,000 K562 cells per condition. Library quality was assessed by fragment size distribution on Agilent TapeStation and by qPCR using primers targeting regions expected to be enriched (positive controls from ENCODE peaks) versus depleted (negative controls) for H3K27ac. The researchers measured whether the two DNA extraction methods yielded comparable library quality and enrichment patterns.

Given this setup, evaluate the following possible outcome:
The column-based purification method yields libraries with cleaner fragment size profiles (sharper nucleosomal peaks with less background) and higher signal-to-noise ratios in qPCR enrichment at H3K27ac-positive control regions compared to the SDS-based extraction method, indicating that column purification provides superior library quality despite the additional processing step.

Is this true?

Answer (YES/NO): NO